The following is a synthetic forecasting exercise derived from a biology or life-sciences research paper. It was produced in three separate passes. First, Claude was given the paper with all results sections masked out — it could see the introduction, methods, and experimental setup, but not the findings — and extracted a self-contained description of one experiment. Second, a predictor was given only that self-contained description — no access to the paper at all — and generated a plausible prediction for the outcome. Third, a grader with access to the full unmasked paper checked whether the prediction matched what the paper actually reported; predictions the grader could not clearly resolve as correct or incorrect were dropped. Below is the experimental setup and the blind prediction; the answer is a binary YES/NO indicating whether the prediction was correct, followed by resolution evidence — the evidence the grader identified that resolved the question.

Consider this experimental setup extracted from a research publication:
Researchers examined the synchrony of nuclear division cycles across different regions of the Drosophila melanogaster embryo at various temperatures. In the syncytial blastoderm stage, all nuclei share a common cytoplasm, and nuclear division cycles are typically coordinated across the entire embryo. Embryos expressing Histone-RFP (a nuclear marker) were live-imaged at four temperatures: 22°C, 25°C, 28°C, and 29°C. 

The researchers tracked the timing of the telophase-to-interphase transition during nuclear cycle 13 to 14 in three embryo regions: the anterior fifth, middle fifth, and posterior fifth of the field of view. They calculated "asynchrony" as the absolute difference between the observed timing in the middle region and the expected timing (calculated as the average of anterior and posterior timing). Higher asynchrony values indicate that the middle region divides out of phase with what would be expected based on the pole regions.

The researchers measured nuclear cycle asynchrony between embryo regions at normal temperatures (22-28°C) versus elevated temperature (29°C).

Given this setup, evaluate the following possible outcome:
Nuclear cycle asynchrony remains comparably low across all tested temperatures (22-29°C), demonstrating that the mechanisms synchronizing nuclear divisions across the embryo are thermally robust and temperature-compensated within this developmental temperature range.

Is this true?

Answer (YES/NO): NO